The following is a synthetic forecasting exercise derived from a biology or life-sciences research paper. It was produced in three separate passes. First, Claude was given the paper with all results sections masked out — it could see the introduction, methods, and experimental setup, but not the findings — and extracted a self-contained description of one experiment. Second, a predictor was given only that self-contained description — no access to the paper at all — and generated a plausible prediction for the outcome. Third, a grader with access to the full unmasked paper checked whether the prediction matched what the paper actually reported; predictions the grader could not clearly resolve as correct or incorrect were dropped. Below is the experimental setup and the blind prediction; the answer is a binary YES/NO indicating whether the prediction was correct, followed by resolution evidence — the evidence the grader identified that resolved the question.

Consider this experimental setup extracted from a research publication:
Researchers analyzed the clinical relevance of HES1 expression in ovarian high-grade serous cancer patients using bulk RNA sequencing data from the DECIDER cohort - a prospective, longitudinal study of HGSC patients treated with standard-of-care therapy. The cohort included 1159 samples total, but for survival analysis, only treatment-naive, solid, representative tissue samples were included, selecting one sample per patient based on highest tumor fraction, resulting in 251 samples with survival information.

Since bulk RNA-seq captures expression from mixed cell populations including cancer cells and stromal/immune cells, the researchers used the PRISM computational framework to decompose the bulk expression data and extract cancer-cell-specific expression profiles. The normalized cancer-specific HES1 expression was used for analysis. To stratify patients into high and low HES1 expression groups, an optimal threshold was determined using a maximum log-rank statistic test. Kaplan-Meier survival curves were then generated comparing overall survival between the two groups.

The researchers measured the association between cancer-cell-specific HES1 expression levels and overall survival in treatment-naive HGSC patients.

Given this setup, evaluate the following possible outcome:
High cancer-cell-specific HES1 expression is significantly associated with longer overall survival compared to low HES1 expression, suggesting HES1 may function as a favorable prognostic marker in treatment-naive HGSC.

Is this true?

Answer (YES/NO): NO